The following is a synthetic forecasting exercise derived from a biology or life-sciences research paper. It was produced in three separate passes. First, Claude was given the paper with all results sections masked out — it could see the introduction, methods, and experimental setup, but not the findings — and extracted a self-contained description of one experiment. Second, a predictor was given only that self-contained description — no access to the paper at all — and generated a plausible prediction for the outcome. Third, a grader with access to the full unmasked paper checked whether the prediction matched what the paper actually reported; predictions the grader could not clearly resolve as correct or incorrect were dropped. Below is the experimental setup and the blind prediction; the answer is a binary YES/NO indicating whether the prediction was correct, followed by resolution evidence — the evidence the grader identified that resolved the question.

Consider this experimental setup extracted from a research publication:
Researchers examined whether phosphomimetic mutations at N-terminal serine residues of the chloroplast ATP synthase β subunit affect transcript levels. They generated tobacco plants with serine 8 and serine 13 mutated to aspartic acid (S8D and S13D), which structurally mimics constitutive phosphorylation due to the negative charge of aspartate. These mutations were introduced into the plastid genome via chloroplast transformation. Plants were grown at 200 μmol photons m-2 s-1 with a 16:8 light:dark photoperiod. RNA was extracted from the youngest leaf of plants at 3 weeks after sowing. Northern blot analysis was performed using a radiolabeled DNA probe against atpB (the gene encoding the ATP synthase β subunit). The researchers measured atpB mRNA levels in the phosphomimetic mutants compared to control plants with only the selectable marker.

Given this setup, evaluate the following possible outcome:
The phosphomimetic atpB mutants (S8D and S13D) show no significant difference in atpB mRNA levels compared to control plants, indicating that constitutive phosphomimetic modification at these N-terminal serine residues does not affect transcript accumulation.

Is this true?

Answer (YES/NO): YES